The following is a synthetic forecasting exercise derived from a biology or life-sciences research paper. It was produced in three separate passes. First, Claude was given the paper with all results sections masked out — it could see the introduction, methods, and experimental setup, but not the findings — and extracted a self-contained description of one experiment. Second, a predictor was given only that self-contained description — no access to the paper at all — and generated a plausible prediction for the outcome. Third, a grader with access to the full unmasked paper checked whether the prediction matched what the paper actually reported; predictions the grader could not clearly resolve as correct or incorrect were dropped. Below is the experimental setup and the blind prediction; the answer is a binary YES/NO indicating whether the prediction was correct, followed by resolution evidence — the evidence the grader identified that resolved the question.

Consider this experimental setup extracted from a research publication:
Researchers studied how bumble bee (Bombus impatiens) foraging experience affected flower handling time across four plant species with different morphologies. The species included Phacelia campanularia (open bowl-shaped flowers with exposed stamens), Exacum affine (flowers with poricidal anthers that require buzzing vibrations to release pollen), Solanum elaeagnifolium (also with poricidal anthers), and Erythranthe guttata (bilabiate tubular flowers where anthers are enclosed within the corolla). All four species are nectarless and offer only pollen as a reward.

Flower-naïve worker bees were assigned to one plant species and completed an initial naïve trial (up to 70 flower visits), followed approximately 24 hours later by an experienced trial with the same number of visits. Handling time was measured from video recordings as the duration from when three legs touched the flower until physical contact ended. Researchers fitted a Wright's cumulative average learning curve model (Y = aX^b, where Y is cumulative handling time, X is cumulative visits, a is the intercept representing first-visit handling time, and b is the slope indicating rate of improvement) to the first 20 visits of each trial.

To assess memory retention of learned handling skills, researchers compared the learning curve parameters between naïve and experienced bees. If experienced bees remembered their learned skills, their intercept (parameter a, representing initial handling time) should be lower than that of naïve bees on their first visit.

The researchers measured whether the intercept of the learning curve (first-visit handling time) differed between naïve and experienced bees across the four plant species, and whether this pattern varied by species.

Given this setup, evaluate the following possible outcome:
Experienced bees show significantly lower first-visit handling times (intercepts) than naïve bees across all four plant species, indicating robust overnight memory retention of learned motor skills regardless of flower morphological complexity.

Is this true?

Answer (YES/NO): NO